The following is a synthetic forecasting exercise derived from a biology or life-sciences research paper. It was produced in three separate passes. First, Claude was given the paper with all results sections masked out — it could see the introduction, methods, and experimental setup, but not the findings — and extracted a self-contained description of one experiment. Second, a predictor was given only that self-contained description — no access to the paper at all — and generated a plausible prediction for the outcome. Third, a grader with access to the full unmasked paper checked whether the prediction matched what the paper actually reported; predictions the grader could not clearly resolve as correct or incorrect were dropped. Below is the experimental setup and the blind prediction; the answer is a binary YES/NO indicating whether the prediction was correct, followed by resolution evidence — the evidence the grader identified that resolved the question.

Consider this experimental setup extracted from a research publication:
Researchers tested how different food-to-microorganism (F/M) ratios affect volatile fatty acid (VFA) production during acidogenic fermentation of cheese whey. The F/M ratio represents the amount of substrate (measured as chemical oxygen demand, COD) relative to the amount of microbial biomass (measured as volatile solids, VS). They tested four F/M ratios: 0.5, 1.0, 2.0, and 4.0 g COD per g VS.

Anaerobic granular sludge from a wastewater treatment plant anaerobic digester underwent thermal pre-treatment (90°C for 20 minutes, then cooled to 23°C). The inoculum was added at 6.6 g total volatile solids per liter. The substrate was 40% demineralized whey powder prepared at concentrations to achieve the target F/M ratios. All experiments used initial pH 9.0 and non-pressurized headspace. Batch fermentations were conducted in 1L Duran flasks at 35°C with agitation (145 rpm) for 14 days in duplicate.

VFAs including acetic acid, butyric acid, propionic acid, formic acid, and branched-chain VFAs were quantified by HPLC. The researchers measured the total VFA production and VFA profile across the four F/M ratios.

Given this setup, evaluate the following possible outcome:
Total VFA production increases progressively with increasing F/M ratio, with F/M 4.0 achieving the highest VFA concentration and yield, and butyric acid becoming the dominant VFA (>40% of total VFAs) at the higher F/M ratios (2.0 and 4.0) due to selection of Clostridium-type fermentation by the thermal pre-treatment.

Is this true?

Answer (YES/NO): NO